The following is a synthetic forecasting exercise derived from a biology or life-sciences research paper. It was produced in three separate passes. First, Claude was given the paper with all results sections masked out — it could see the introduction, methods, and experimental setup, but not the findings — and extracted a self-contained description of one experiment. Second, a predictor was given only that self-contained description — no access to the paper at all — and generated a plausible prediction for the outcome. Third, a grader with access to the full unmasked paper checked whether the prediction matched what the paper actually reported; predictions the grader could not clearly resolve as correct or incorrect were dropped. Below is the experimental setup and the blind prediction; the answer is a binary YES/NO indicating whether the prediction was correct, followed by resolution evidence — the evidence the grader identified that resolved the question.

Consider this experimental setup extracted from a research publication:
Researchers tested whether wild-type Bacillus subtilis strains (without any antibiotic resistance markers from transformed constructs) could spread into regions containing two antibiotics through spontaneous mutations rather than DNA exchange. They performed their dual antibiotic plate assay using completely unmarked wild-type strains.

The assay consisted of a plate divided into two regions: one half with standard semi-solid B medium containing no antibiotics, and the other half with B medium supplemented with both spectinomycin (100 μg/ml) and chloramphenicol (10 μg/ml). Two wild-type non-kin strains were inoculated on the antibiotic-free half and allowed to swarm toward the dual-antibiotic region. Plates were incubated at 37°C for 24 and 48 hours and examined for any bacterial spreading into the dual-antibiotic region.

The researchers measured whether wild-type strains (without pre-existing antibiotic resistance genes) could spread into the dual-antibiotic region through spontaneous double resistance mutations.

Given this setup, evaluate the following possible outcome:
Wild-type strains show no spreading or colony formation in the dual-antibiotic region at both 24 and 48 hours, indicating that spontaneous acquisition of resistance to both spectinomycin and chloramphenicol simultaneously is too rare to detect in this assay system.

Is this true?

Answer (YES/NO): YES